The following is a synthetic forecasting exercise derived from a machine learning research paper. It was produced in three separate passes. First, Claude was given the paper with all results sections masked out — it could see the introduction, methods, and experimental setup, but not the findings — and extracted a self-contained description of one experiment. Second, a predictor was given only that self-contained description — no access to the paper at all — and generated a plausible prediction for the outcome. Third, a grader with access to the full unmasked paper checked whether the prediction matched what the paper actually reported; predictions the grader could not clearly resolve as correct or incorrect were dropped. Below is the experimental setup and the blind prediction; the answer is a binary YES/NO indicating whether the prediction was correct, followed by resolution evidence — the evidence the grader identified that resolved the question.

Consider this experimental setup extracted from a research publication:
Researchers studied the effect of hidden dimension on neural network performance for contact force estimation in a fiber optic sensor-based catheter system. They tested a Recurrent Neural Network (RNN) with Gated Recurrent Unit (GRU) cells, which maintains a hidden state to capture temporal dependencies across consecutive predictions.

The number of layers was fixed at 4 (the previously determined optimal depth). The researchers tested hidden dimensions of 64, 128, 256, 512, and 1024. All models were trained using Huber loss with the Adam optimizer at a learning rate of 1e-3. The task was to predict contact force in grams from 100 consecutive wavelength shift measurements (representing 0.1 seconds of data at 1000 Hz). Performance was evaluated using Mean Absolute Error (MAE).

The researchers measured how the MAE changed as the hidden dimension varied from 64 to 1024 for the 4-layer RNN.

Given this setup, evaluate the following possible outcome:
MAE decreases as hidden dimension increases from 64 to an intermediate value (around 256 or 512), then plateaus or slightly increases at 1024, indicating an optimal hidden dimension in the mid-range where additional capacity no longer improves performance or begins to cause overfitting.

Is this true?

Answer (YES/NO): NO